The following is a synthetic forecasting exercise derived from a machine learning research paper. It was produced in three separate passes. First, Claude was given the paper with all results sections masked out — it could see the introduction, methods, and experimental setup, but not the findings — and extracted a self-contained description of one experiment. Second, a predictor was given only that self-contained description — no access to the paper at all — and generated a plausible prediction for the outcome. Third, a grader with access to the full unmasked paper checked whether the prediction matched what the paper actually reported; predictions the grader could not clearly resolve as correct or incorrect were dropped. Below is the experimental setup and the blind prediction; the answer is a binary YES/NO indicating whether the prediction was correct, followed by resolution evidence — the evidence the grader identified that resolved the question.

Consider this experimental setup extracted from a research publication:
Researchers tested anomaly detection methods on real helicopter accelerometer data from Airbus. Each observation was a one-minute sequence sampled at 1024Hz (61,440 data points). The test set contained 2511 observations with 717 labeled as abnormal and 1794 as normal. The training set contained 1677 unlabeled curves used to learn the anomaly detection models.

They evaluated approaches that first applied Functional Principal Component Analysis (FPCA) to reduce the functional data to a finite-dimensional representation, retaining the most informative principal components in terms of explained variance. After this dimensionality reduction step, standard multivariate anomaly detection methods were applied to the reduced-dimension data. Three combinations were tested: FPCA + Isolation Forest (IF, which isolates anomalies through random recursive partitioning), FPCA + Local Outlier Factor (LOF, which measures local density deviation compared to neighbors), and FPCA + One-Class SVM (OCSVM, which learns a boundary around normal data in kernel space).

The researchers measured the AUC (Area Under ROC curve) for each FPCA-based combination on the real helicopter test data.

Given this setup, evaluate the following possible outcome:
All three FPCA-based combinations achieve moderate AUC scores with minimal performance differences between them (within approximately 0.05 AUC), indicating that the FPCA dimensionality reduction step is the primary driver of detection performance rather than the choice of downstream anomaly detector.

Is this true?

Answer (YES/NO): NO